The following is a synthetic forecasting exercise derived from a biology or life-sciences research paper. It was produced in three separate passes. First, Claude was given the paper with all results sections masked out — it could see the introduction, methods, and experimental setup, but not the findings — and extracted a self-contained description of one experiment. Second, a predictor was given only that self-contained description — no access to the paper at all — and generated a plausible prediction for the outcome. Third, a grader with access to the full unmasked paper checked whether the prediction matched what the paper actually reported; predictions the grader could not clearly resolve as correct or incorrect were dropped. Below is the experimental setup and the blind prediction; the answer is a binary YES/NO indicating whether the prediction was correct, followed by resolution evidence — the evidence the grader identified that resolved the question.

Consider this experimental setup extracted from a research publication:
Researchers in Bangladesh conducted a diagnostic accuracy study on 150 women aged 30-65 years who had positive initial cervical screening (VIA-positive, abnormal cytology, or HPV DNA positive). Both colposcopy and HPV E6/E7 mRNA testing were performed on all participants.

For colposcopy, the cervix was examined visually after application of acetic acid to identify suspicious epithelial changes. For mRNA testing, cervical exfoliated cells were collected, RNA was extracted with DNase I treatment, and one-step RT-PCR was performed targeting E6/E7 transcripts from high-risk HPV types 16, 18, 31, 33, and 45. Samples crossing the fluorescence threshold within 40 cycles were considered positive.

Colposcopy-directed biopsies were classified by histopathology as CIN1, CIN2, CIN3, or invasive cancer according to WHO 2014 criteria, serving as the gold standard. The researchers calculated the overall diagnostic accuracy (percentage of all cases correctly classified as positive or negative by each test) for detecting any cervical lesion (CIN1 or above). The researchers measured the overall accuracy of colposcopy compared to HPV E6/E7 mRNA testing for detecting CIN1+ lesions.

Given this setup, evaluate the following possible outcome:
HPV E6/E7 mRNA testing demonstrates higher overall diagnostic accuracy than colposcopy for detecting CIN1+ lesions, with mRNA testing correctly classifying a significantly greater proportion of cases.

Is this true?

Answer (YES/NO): YES